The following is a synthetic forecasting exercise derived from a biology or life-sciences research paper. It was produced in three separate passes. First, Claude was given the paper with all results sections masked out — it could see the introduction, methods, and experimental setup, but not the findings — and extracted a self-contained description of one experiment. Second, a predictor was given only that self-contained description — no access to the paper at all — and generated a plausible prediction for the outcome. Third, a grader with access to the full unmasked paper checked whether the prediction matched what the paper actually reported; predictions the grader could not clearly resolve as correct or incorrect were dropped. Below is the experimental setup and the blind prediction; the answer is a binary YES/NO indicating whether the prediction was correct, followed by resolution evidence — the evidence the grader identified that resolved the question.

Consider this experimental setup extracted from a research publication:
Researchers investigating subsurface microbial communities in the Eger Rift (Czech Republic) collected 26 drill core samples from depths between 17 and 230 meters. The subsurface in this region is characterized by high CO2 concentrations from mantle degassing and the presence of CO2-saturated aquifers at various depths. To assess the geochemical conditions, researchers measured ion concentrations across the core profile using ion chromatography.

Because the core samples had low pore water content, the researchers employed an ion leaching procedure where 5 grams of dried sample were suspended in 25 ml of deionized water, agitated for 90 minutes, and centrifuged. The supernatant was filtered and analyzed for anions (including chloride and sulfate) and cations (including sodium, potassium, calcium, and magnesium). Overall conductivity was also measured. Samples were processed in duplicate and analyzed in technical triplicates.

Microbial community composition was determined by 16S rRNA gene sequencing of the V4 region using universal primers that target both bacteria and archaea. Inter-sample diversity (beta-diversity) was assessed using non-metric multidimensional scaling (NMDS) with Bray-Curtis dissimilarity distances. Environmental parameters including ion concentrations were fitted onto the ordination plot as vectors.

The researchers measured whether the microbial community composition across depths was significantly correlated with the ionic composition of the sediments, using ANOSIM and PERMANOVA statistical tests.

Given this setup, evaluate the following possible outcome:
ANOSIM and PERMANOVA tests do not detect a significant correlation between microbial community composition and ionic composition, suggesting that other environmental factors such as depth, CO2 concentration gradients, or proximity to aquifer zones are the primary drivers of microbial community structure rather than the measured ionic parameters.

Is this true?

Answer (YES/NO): NO